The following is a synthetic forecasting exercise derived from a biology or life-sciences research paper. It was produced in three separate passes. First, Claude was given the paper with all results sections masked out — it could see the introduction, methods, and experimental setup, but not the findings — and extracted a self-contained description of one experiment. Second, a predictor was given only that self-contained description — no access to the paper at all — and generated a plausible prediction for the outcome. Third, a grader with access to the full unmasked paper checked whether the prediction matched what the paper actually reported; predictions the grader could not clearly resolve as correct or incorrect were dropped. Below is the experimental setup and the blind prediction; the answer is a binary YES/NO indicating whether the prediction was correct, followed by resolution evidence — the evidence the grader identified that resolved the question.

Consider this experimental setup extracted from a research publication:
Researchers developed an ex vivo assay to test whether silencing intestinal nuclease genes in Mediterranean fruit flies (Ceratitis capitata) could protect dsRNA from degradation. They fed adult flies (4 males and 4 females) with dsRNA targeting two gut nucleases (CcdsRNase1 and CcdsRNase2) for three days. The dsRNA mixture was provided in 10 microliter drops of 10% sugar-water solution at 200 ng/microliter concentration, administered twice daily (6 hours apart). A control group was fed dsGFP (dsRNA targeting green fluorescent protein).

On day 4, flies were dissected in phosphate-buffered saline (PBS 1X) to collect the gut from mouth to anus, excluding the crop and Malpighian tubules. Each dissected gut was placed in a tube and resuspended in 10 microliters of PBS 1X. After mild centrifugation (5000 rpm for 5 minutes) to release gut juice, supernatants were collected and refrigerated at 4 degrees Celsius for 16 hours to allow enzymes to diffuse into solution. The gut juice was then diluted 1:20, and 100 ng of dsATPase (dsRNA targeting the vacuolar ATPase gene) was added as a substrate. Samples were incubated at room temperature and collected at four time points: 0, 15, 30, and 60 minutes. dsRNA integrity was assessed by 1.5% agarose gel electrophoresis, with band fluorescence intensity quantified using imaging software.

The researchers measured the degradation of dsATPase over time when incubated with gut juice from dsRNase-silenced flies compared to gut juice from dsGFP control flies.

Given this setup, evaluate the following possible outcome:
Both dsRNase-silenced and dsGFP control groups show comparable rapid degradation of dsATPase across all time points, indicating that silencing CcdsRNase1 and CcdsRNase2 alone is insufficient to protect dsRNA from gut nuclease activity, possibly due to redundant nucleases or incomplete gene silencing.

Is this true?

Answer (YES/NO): NO